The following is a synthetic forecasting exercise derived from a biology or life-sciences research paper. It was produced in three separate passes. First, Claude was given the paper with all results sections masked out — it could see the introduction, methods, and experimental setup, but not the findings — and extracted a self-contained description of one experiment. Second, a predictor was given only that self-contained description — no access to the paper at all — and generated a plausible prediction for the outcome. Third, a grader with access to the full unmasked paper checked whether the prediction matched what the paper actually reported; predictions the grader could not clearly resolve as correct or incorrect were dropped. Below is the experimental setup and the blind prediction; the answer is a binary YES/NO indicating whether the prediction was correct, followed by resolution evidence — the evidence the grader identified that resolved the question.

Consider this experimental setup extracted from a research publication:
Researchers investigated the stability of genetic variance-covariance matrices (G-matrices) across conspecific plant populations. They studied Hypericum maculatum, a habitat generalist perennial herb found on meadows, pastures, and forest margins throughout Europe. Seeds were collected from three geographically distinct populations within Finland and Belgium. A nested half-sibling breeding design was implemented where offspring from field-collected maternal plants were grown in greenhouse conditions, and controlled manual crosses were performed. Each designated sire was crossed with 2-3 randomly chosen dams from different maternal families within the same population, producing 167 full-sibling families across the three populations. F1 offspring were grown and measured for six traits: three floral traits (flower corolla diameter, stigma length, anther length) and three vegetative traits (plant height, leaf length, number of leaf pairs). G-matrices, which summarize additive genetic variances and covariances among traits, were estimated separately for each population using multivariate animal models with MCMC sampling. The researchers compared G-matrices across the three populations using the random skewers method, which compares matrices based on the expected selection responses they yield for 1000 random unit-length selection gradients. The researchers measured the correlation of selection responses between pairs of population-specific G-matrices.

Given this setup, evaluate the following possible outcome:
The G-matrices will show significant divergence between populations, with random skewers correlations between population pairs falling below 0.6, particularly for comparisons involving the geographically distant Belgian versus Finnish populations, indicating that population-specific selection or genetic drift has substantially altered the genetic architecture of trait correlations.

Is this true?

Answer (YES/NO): NO